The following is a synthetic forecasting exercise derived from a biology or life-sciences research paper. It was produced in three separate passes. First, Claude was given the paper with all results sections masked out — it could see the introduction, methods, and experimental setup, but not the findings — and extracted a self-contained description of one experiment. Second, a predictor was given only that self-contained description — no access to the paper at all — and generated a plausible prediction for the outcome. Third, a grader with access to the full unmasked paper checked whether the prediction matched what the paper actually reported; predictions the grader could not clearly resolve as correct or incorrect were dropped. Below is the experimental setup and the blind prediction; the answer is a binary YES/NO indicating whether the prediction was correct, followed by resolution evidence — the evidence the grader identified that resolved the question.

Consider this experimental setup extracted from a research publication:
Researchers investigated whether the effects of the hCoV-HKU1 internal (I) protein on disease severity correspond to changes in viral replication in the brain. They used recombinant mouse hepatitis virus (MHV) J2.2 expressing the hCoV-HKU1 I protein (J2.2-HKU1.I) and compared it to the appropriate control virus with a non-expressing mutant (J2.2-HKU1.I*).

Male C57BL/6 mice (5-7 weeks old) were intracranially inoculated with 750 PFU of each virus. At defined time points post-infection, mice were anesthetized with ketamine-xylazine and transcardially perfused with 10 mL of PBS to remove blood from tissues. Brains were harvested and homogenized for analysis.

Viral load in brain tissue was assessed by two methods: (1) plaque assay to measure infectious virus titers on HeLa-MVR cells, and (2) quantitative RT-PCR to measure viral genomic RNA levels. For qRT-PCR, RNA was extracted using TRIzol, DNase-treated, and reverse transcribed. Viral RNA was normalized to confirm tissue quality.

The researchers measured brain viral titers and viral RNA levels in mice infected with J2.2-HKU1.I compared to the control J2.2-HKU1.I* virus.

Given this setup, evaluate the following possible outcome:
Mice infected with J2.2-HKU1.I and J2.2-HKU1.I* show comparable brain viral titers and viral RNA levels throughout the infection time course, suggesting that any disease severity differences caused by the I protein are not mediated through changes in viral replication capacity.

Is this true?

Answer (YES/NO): NO